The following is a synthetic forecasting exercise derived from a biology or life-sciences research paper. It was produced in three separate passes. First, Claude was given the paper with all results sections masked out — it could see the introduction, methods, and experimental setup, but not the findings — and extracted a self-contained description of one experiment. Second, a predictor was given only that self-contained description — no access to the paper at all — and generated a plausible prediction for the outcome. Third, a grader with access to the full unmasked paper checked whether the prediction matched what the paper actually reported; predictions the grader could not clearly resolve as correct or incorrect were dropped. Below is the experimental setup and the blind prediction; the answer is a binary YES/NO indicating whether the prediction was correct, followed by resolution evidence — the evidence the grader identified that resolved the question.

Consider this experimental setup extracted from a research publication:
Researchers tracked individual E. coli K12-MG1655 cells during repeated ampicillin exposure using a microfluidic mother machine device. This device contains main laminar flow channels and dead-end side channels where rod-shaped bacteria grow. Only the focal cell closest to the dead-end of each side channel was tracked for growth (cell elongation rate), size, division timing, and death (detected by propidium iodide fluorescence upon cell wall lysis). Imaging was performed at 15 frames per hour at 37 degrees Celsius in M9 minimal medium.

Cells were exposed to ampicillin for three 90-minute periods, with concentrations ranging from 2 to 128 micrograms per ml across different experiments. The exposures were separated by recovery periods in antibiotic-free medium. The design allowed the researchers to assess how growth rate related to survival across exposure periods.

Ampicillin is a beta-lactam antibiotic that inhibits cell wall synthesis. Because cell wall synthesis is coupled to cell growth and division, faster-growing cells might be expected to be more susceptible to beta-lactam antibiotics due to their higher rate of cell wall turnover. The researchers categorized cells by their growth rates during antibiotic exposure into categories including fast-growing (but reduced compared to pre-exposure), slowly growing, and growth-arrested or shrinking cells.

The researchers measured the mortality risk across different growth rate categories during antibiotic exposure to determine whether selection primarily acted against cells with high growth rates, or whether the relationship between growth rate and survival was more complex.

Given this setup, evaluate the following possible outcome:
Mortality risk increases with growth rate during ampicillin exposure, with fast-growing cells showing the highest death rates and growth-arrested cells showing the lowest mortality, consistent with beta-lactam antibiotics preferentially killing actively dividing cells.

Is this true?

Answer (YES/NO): NO